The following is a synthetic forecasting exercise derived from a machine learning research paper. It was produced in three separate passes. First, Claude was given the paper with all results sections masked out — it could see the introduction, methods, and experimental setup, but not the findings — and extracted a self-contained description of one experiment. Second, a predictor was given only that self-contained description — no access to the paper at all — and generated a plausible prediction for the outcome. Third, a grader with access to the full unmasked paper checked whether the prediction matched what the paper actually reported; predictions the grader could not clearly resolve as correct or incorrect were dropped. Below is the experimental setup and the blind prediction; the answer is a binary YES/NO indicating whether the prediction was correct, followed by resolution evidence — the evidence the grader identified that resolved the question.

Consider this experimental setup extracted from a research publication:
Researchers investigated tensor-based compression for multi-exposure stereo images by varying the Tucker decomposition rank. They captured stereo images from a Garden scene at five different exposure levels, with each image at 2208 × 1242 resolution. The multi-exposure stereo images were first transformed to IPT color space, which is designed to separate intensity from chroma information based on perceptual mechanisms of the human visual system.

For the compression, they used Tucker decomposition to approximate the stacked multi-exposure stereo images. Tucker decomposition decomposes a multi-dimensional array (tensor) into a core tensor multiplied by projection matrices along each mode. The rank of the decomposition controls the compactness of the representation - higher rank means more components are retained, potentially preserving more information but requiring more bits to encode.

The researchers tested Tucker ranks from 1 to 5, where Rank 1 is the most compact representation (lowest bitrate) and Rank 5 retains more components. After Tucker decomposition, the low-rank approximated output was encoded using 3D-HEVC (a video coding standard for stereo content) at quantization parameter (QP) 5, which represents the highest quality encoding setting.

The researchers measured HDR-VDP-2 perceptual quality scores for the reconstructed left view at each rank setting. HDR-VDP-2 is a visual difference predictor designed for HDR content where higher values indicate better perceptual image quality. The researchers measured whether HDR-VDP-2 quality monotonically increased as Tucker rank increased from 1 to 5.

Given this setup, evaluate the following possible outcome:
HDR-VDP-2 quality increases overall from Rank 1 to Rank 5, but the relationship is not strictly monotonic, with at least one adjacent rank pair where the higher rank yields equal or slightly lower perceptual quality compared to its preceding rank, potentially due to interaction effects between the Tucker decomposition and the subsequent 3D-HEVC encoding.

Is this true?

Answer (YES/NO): NO